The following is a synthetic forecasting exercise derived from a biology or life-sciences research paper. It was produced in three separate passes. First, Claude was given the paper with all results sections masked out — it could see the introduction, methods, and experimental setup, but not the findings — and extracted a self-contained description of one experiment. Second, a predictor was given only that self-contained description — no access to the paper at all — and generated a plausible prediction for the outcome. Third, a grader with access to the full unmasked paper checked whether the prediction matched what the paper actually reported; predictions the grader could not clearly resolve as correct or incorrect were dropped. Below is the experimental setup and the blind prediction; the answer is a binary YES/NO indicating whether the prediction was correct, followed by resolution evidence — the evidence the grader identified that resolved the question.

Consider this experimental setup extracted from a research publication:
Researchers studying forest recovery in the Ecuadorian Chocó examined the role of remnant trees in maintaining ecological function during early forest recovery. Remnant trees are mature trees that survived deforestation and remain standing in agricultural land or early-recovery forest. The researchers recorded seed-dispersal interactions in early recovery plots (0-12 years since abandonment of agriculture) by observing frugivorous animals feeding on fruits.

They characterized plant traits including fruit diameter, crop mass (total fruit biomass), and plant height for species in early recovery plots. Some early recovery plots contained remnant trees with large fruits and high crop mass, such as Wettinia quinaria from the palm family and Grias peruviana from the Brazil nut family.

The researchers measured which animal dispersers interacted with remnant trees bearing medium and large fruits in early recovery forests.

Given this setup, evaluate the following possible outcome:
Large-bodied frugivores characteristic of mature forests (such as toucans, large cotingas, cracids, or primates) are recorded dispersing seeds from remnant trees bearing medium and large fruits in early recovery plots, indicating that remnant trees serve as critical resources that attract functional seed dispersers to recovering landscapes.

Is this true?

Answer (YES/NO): NO